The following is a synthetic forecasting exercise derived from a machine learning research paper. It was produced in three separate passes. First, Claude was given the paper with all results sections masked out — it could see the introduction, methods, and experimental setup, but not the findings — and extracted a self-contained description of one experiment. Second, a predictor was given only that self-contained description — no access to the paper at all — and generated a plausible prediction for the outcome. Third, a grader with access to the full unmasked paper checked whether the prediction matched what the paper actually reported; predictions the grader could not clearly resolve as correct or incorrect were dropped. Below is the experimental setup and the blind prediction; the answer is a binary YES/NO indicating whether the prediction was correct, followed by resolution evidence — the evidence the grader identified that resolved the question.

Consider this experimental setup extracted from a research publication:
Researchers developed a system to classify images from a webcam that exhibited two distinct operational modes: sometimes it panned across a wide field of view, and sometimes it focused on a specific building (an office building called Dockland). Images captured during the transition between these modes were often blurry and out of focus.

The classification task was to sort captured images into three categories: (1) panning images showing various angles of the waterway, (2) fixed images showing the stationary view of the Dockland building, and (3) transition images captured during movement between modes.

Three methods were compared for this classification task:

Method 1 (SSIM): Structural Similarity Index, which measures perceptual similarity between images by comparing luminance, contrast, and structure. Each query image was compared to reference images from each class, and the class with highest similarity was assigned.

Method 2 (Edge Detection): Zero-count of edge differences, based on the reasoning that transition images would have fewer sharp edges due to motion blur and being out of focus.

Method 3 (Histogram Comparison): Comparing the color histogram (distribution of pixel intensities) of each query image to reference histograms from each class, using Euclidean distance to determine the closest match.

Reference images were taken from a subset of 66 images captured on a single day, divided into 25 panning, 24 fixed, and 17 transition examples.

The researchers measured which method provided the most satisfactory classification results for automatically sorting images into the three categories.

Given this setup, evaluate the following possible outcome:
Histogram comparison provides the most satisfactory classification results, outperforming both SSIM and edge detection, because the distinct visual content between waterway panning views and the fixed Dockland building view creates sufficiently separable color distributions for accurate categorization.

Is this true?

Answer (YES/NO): YES